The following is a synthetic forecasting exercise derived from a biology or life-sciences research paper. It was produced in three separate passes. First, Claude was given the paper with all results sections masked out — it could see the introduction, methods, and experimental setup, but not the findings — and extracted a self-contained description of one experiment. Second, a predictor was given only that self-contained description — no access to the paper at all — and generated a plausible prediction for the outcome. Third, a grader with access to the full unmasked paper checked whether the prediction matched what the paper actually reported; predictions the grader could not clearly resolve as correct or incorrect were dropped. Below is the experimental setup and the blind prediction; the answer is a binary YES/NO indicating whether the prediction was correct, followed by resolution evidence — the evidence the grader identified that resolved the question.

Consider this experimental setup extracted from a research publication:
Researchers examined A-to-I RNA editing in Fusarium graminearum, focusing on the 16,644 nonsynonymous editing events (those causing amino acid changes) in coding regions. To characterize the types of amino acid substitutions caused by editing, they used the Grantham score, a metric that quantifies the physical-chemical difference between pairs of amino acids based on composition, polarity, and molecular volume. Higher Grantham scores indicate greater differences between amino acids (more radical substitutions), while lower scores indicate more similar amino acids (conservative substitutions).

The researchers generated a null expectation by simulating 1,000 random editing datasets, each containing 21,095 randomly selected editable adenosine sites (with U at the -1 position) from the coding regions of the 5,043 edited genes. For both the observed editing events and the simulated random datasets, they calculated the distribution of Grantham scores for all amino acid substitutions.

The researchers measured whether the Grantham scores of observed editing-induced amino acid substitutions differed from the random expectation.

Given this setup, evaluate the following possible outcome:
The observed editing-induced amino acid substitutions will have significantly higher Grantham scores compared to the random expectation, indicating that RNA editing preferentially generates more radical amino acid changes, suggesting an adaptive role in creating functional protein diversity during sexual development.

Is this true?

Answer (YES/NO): YES